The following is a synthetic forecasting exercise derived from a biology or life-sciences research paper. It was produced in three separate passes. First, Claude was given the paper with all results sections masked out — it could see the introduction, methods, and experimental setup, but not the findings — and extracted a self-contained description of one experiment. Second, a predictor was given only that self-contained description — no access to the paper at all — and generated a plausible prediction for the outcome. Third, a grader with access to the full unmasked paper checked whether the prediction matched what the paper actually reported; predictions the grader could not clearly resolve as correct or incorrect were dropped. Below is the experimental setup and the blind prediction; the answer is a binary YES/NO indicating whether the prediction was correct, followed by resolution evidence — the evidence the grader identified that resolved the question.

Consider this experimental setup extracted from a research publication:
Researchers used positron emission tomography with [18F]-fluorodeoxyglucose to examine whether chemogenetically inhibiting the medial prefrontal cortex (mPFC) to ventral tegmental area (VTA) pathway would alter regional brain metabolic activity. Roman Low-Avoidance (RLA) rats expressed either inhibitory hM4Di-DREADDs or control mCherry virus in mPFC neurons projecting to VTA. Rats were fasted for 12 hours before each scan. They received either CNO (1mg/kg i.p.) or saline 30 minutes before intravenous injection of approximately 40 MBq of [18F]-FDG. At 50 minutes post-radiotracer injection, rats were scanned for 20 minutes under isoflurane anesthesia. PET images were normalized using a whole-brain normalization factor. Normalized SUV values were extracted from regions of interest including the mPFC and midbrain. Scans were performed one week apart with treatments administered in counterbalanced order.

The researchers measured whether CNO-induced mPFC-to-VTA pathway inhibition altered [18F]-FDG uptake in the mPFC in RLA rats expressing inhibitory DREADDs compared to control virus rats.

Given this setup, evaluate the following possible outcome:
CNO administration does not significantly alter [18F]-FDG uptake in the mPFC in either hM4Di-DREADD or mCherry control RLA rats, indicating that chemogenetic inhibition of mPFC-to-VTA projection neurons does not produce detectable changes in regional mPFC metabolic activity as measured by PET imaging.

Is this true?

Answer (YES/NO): YES